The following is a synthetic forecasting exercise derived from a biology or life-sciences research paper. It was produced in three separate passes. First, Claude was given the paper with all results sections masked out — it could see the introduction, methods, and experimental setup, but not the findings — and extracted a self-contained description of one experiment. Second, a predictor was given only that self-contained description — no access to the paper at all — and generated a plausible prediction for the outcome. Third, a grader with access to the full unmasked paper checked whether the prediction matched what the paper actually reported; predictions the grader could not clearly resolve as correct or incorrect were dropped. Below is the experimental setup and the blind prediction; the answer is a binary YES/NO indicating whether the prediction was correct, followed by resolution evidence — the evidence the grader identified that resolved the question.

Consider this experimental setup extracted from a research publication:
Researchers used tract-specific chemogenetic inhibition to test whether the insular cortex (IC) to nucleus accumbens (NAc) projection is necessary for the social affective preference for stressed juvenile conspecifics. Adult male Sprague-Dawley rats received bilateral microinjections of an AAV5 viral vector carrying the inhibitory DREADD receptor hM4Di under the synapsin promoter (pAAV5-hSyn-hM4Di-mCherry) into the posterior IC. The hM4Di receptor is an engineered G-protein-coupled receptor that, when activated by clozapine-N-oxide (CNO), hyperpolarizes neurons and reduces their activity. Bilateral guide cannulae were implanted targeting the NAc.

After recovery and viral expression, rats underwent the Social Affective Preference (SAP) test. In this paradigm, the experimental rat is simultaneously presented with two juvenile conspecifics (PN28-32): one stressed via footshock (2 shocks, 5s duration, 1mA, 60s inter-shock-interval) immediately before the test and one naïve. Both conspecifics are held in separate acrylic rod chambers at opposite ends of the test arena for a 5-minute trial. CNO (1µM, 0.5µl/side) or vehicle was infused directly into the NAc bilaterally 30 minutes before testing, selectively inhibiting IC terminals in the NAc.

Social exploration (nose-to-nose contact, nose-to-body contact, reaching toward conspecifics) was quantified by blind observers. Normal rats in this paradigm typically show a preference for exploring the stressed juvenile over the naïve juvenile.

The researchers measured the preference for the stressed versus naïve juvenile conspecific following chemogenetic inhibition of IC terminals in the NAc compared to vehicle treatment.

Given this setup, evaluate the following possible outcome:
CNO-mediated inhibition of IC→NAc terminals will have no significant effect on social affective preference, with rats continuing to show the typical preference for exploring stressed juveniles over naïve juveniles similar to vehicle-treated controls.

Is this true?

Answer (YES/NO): NO